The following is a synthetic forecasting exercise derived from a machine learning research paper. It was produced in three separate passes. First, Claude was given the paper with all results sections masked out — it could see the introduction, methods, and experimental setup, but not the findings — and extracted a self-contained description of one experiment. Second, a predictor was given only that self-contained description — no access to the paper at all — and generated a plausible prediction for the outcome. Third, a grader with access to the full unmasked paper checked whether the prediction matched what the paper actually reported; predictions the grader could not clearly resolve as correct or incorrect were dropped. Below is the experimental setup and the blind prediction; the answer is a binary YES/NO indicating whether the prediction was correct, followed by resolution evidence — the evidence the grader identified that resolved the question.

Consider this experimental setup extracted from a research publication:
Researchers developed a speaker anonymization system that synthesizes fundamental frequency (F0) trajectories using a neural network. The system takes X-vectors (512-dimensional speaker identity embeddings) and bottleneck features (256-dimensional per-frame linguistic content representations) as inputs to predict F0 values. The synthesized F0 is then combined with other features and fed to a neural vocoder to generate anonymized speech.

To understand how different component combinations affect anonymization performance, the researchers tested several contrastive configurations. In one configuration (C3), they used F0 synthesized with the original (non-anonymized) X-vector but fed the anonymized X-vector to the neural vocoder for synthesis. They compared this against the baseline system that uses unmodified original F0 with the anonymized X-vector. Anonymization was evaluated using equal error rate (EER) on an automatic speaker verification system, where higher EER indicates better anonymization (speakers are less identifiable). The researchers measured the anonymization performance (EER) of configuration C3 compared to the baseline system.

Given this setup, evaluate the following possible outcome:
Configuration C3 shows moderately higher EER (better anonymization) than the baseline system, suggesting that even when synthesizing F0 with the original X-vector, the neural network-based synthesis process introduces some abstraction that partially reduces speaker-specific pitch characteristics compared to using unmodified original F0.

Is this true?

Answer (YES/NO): NO